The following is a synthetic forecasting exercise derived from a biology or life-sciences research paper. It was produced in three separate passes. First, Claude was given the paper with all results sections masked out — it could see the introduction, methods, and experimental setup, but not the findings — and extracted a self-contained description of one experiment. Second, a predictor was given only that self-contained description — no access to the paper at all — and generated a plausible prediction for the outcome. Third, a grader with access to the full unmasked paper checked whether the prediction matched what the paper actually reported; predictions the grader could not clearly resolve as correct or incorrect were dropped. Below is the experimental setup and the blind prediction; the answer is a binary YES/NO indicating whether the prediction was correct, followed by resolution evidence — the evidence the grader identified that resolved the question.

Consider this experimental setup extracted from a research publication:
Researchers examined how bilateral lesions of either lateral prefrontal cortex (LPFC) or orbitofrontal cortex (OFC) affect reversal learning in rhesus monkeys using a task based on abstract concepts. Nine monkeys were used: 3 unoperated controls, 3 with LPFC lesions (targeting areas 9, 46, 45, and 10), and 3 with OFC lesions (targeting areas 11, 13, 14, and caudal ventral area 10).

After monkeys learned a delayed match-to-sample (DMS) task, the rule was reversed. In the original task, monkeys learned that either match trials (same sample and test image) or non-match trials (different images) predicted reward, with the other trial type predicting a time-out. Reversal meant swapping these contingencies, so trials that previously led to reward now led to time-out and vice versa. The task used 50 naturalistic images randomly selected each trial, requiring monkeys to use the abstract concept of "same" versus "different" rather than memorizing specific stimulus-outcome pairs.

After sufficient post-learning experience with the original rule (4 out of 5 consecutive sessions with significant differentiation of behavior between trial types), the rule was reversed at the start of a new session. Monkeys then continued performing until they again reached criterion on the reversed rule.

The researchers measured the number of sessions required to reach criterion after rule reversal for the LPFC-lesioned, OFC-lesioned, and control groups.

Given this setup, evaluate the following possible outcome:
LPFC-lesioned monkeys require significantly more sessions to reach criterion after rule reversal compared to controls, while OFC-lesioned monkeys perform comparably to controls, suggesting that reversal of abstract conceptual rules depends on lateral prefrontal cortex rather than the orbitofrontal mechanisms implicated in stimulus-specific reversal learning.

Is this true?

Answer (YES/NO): NO